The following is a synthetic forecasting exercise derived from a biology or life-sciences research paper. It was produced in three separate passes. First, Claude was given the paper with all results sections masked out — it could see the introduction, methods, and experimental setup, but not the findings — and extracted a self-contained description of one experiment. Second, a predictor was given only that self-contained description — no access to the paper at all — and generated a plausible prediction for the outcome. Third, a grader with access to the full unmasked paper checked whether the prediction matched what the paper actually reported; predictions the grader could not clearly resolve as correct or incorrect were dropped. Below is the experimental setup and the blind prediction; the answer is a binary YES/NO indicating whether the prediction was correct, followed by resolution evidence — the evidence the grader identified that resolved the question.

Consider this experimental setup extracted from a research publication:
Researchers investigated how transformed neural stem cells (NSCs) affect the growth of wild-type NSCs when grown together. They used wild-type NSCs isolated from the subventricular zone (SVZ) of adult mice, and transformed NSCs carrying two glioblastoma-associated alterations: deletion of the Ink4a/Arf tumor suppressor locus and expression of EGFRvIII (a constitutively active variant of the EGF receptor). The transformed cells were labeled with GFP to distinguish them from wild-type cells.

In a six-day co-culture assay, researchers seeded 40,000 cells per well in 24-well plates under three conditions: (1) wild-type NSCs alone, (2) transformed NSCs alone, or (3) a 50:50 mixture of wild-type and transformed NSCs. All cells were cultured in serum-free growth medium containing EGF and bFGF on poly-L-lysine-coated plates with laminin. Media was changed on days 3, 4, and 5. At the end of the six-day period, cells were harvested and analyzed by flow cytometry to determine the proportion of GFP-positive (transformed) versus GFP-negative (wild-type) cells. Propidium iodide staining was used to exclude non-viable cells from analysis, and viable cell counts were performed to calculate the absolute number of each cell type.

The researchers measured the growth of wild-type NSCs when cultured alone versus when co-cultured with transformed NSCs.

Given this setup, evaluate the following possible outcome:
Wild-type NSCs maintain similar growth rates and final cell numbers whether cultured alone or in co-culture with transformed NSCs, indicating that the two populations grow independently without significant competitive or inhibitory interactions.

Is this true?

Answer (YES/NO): NO